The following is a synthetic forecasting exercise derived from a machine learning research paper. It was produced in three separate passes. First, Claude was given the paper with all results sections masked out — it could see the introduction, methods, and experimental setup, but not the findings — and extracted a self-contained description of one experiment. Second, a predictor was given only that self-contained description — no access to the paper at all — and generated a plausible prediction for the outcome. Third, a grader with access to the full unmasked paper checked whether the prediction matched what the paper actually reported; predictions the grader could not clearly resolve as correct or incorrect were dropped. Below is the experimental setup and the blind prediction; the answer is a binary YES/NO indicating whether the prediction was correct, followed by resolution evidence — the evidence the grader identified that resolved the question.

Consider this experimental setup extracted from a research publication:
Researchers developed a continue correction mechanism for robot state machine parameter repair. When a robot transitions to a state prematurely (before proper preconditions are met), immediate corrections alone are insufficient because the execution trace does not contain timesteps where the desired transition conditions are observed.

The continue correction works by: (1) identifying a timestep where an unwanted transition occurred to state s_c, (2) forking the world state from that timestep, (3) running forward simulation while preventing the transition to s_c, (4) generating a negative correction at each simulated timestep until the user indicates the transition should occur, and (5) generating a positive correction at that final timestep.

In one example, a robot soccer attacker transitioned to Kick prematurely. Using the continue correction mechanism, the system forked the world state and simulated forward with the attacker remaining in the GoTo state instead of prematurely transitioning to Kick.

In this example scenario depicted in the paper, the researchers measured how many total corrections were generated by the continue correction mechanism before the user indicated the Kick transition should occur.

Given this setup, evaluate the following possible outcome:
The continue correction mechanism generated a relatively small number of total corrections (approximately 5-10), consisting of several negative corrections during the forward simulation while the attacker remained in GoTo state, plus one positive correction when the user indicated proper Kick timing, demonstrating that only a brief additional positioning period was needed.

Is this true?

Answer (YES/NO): NO